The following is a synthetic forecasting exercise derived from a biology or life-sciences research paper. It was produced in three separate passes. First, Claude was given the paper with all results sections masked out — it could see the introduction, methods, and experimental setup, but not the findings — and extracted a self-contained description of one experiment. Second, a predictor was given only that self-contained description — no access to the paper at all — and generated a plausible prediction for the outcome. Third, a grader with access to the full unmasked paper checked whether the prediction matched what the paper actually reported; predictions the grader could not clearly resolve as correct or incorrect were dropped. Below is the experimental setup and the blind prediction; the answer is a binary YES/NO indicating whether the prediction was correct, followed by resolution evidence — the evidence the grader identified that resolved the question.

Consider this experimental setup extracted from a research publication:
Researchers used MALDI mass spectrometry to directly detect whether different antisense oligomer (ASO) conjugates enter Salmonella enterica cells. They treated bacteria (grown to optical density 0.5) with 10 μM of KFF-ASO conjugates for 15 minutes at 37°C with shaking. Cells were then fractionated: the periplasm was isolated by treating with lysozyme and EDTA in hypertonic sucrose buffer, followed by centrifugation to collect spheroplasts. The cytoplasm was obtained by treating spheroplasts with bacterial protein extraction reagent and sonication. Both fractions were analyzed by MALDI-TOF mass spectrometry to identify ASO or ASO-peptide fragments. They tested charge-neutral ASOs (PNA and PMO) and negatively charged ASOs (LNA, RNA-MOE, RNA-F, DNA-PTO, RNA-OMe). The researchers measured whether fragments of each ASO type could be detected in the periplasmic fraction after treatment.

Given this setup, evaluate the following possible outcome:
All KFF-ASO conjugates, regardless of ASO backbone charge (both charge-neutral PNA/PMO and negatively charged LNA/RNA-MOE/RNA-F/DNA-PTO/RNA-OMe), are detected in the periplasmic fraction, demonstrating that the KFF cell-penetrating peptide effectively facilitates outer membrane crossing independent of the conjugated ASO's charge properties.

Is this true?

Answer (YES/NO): NO